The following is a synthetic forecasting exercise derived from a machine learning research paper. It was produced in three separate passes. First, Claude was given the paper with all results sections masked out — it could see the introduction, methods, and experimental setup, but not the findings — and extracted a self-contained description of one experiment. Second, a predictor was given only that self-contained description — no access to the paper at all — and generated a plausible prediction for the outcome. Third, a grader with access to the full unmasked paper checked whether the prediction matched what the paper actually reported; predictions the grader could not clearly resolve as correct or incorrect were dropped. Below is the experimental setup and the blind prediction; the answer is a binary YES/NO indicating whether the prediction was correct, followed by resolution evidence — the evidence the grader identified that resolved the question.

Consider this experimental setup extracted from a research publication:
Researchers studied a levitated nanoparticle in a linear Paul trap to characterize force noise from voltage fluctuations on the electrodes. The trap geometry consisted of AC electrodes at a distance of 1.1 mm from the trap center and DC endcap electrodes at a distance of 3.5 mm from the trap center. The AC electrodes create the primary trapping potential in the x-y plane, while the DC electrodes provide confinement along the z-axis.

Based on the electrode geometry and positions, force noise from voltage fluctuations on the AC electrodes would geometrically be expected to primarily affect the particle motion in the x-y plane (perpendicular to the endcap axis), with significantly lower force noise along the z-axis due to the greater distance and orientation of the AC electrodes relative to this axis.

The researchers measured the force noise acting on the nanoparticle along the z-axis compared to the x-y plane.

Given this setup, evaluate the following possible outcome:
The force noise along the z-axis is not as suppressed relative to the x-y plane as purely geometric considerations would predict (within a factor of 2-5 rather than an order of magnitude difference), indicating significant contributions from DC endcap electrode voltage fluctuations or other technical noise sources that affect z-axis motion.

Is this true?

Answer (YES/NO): NO